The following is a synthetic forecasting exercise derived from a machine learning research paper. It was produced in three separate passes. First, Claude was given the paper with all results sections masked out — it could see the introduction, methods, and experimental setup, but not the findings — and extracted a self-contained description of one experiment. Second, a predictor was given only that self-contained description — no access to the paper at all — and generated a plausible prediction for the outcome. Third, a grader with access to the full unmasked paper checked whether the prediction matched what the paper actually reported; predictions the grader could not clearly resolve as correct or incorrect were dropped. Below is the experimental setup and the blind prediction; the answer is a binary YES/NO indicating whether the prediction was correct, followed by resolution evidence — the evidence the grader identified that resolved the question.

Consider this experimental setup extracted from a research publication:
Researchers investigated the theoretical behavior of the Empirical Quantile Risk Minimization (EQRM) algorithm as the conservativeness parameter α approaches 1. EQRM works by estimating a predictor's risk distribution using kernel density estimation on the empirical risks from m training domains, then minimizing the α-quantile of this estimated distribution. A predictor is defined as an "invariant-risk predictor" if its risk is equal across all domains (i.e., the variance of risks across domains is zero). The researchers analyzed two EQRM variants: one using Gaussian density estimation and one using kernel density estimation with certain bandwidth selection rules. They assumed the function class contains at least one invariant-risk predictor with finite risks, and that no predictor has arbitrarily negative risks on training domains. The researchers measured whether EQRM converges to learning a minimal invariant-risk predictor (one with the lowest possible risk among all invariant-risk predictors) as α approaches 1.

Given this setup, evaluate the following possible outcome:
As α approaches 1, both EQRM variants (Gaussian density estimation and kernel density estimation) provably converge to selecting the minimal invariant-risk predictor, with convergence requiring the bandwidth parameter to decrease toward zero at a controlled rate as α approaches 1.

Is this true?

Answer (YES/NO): NO